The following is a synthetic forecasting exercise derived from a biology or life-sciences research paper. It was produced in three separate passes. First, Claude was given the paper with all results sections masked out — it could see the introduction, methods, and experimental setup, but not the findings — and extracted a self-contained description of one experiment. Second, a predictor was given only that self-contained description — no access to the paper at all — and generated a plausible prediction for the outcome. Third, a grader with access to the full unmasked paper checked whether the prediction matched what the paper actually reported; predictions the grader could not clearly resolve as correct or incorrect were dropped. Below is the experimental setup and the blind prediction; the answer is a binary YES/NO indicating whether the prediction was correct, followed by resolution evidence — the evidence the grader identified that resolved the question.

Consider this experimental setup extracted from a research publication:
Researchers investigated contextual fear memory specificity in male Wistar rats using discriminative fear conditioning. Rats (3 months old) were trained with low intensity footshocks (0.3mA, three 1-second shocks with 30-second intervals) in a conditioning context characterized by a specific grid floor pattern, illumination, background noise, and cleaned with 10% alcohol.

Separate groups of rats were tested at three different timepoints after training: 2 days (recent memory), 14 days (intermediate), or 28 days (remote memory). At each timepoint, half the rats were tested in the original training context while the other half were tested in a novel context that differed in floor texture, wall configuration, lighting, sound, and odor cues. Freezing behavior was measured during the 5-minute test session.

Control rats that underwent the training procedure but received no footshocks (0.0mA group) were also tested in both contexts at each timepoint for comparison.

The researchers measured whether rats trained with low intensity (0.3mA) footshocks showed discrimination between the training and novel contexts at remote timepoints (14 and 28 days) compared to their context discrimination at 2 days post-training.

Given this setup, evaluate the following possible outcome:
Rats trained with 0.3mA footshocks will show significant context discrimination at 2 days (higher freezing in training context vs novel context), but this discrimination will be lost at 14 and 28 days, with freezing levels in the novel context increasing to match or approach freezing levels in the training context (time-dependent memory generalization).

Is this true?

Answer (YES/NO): NO